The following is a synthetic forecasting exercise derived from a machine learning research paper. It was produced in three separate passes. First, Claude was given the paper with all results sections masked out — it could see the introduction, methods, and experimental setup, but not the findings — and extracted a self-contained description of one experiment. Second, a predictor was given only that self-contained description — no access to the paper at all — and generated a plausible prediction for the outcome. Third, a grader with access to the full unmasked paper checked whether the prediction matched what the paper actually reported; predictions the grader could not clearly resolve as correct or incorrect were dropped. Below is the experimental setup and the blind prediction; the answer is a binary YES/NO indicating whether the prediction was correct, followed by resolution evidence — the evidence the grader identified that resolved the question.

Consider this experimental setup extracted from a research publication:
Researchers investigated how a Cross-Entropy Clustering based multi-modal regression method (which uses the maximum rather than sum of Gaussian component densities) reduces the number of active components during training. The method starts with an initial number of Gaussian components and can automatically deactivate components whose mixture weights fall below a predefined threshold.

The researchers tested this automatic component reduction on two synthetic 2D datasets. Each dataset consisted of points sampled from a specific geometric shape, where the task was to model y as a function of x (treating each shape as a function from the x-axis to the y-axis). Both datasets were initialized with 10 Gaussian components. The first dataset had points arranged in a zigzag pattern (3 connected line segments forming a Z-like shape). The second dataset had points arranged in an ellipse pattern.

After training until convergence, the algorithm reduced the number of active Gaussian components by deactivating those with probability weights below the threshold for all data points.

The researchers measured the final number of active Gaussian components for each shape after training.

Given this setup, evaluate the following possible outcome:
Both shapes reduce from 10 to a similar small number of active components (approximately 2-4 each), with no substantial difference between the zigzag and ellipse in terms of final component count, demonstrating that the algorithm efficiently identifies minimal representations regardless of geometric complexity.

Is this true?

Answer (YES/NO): NO